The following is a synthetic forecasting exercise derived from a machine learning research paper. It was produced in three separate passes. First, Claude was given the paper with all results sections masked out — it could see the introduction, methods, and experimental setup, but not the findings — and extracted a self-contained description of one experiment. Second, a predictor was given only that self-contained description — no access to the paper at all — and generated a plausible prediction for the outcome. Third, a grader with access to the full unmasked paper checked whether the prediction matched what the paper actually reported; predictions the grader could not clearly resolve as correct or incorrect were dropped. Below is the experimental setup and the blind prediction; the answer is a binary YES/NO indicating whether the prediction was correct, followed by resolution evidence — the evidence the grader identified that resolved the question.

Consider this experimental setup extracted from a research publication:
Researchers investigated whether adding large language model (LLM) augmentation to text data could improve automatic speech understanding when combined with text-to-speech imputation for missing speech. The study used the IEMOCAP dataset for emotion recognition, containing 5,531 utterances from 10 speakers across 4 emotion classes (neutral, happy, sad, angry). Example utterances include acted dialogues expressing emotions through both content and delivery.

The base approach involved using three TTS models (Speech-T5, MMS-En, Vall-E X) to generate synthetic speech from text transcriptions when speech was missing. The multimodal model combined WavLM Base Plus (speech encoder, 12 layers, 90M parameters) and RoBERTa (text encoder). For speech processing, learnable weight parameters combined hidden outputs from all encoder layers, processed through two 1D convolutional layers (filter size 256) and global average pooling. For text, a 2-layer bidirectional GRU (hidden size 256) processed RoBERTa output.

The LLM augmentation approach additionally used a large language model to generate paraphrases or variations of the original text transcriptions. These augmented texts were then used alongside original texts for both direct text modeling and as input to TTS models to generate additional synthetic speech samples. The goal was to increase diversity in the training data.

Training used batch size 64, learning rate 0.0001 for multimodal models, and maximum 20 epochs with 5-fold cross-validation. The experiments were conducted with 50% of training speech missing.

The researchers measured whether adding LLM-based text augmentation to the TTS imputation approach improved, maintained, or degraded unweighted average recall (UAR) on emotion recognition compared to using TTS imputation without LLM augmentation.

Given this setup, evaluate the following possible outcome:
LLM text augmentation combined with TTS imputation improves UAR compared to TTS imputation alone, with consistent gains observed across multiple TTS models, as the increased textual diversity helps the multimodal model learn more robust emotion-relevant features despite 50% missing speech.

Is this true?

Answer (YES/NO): NO